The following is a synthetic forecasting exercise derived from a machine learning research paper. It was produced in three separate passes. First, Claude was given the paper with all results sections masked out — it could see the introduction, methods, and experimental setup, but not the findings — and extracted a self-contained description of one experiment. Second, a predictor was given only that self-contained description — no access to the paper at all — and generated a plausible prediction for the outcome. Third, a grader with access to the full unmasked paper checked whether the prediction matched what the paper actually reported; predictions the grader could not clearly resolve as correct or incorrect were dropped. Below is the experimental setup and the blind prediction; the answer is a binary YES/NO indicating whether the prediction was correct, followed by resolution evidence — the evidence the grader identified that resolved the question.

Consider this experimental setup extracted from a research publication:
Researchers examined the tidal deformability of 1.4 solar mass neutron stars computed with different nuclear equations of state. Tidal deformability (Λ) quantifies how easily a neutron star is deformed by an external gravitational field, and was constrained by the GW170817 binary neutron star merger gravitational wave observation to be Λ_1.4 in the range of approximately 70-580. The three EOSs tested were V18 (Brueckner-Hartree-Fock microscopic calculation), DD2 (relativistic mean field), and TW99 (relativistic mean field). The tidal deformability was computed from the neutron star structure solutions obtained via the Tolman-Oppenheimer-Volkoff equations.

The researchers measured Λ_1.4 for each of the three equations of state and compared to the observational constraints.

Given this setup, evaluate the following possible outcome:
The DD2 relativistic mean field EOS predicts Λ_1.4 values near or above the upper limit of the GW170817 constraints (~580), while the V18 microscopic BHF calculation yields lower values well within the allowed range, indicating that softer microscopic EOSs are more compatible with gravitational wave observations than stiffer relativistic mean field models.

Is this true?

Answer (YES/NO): YES